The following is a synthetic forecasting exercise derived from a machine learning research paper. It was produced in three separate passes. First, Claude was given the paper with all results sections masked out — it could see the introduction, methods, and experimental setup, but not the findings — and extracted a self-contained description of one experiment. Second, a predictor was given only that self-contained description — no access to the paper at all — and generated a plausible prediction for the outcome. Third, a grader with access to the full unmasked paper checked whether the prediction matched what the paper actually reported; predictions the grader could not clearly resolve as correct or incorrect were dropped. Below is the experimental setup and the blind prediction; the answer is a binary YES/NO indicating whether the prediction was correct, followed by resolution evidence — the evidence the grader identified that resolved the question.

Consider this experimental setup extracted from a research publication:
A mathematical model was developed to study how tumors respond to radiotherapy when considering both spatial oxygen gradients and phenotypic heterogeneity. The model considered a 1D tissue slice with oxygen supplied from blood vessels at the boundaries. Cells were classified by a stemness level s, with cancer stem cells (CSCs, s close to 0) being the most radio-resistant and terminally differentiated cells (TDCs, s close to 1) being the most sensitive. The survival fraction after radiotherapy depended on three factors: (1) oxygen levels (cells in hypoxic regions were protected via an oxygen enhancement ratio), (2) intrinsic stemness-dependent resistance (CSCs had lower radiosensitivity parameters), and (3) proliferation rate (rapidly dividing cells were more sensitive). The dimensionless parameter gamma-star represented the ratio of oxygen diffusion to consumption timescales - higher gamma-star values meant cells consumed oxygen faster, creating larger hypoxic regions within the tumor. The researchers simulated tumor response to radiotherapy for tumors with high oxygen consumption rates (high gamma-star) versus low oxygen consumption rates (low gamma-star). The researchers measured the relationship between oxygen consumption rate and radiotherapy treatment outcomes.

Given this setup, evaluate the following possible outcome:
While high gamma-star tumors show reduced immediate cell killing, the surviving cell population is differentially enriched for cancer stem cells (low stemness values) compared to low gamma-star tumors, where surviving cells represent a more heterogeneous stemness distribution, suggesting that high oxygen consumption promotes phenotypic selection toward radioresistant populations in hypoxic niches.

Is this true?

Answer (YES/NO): NO